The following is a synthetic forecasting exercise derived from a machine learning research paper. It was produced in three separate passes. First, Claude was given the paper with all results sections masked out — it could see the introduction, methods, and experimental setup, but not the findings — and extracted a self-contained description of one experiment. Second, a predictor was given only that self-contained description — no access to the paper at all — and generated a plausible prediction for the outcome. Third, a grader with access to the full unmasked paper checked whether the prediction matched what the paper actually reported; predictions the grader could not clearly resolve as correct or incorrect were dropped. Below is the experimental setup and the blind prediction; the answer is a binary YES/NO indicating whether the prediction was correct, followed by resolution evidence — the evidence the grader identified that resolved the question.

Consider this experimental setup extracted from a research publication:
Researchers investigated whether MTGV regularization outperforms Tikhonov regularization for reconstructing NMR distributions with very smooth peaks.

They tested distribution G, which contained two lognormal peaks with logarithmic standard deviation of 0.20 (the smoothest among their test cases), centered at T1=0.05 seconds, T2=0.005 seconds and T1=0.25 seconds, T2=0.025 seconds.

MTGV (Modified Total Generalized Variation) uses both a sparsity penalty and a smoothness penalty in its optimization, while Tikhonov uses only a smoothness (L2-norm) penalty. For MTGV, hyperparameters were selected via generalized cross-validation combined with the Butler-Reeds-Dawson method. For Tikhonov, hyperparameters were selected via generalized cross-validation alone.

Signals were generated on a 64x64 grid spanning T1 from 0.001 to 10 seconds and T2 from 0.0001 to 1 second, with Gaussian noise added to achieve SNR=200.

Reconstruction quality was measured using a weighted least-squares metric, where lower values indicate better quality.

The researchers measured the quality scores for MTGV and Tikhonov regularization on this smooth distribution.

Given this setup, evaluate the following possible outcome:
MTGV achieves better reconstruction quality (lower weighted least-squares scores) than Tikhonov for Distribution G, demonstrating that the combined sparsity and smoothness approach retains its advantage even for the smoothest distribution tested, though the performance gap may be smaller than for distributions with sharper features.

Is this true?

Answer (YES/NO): YES